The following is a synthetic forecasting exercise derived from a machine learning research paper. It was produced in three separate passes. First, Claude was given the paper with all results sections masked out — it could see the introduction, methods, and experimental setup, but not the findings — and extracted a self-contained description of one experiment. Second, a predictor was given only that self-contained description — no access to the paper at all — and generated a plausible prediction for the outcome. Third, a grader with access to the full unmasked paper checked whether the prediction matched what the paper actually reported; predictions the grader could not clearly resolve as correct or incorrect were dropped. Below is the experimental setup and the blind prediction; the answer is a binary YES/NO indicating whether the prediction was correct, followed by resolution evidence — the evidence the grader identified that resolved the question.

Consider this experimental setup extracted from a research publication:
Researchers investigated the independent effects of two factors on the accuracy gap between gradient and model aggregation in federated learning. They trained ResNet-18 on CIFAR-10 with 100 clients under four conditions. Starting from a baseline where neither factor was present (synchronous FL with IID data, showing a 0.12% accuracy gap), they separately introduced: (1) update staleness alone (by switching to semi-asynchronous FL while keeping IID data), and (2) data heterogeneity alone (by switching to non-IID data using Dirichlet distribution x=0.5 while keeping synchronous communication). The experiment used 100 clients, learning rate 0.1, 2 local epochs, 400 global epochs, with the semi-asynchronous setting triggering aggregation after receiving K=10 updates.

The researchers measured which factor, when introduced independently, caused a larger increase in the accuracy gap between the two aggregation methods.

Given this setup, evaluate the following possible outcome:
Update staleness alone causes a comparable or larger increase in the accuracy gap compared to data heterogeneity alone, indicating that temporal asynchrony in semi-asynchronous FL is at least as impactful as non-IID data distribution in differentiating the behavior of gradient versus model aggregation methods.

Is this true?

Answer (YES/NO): NO